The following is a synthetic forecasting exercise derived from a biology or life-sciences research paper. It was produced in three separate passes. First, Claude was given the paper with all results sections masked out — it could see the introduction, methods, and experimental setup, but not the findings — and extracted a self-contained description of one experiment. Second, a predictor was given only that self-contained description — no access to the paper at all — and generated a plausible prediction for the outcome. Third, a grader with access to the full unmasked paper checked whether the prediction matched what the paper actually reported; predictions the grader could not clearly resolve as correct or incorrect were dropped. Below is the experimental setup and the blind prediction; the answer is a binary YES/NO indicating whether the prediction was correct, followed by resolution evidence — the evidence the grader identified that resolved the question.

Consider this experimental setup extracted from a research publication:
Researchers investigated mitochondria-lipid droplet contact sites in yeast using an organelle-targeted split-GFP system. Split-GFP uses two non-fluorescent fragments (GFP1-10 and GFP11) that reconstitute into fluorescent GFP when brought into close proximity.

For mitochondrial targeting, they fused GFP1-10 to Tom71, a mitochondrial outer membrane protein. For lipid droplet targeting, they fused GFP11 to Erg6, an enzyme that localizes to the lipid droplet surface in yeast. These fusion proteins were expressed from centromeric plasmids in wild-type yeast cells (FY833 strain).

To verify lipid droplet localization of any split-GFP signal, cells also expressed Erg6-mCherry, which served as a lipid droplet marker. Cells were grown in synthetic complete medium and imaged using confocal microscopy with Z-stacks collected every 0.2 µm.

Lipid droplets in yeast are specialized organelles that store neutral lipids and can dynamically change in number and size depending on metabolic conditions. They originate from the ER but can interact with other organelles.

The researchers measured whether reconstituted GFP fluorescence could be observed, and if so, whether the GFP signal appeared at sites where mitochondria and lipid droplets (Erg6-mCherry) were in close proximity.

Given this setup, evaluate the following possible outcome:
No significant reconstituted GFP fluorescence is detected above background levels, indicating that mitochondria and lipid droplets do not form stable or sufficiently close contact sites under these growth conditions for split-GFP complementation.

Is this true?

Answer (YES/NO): NO